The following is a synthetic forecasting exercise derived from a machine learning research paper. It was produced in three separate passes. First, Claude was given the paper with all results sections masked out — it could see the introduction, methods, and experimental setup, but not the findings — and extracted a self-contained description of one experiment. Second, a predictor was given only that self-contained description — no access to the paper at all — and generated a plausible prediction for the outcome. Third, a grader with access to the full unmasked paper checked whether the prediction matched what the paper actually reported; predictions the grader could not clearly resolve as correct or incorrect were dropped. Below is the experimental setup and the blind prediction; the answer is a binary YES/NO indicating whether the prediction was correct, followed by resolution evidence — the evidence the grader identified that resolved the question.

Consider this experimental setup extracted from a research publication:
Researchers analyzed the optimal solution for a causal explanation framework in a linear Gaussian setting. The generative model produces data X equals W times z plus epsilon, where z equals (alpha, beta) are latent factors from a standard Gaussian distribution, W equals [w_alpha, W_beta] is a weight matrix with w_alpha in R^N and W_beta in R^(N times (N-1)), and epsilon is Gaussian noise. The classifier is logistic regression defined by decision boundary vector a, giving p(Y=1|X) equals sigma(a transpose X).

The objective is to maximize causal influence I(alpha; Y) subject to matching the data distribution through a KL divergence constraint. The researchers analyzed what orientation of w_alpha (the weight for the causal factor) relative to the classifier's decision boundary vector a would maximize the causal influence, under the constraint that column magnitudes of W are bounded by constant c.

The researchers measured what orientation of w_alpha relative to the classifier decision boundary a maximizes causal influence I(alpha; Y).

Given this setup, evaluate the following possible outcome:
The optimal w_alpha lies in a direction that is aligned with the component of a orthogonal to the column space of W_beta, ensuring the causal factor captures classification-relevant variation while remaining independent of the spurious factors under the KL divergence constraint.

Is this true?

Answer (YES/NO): YES